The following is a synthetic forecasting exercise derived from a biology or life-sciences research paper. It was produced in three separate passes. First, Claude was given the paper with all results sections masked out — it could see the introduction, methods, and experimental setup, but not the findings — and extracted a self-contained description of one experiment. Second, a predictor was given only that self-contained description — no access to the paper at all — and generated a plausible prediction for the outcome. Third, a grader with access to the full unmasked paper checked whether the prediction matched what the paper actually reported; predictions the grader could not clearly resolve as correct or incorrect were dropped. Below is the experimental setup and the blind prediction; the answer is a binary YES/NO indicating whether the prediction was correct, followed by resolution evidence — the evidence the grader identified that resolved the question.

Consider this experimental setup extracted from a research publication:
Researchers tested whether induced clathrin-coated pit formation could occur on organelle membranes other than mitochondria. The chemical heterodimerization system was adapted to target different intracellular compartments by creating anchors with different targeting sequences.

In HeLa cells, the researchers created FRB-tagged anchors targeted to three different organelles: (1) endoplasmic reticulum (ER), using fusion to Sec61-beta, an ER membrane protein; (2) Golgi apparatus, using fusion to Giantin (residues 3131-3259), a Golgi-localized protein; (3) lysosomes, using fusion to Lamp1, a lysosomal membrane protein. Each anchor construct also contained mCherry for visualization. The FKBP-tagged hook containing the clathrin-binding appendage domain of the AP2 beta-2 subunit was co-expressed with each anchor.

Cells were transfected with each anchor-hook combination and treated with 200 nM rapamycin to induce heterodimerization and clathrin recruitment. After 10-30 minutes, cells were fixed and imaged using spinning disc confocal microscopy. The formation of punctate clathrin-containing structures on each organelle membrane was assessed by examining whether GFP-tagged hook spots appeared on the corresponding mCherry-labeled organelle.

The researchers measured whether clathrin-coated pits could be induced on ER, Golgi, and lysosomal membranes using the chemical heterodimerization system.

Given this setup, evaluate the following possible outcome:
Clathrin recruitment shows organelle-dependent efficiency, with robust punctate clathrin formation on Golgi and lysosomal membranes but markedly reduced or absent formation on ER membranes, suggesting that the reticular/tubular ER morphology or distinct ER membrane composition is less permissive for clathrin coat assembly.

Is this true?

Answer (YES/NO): NO